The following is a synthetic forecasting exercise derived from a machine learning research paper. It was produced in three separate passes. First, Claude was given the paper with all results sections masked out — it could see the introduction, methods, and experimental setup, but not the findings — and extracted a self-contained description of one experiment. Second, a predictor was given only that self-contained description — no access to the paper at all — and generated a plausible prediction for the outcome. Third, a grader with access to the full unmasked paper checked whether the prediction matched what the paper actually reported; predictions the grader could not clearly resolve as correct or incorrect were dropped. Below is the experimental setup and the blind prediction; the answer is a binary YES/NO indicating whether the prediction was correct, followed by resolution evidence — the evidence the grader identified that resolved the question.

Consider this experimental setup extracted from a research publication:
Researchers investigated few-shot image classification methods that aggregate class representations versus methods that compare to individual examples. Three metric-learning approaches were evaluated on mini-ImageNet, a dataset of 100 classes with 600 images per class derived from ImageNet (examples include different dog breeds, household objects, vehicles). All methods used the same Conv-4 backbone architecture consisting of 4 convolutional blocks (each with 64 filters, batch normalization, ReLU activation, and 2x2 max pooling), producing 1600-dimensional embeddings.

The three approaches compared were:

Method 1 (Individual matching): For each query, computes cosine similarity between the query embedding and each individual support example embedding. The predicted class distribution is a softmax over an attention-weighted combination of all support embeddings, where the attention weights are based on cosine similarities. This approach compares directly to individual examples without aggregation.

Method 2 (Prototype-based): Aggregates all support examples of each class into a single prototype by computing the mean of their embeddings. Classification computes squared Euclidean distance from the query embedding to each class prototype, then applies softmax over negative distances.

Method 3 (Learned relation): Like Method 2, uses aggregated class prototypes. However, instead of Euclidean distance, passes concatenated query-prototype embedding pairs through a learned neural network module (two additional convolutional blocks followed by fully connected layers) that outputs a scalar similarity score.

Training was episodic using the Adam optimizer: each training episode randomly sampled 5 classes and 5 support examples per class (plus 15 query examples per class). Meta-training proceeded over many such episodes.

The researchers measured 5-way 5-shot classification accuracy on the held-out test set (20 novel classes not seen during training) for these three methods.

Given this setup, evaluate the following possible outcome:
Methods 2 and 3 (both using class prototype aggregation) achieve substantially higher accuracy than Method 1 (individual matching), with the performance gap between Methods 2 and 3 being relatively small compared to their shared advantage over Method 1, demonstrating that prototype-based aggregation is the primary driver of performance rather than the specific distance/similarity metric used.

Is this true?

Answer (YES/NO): YES